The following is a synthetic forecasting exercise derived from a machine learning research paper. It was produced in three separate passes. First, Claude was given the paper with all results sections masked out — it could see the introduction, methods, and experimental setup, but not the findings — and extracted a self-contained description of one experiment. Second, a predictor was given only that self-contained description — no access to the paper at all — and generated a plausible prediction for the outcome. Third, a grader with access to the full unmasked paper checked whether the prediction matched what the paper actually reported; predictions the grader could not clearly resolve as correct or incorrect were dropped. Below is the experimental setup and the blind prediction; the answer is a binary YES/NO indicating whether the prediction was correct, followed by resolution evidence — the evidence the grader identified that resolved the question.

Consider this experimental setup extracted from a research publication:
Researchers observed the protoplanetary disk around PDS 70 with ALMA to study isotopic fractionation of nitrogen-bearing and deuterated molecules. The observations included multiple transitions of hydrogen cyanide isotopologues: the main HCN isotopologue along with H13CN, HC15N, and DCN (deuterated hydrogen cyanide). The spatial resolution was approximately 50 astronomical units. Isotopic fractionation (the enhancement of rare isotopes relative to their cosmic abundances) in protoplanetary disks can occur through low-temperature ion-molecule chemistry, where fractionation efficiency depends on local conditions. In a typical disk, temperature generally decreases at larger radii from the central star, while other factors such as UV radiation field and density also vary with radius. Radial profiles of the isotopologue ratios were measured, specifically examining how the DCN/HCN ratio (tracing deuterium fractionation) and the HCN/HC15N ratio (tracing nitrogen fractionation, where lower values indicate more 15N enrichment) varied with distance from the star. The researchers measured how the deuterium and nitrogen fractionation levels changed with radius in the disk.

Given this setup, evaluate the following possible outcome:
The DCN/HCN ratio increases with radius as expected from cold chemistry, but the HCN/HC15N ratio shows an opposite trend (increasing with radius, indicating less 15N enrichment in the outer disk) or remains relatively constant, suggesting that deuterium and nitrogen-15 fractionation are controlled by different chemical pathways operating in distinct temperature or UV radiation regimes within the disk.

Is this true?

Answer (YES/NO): NO